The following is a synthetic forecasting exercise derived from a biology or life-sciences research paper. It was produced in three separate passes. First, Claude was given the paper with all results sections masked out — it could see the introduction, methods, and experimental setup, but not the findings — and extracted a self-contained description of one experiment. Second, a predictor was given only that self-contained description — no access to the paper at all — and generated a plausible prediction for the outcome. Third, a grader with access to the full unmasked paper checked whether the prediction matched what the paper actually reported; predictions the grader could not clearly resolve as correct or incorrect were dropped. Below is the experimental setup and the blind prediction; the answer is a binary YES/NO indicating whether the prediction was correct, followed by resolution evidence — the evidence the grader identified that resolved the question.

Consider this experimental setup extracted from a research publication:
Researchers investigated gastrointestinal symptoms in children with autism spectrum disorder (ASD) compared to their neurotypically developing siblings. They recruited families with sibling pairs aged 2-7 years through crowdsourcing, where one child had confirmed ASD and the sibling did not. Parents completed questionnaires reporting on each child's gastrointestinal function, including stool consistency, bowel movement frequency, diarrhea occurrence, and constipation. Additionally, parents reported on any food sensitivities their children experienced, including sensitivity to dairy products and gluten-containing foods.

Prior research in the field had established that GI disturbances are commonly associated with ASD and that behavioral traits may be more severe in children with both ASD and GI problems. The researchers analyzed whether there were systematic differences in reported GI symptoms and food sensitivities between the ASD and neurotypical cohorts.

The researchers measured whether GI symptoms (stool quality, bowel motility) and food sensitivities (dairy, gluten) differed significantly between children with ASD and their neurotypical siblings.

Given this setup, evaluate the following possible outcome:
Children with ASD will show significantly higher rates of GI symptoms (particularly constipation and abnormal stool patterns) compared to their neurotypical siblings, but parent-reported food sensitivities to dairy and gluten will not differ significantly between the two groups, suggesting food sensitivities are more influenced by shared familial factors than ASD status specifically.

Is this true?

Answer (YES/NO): NO